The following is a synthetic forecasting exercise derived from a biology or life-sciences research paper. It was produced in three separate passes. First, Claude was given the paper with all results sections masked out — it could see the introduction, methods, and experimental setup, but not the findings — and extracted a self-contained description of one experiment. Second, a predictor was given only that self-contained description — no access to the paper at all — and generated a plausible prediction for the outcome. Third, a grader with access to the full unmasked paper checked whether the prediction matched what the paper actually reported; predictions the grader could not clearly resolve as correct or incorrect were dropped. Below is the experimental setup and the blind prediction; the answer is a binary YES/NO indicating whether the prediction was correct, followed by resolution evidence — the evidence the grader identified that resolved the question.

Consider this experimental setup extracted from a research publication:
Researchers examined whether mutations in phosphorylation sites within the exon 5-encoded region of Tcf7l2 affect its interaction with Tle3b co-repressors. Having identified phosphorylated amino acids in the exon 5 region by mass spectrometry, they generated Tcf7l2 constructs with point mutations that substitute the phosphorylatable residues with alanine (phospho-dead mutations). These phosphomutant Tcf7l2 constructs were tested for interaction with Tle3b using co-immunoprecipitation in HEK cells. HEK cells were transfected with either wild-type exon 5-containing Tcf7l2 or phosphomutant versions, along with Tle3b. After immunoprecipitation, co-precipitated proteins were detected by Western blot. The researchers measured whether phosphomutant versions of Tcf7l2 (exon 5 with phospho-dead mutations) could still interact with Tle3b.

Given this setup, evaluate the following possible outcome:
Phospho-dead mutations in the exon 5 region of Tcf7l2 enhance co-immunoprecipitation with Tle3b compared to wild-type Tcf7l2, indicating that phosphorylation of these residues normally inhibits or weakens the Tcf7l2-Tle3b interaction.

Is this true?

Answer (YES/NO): NO